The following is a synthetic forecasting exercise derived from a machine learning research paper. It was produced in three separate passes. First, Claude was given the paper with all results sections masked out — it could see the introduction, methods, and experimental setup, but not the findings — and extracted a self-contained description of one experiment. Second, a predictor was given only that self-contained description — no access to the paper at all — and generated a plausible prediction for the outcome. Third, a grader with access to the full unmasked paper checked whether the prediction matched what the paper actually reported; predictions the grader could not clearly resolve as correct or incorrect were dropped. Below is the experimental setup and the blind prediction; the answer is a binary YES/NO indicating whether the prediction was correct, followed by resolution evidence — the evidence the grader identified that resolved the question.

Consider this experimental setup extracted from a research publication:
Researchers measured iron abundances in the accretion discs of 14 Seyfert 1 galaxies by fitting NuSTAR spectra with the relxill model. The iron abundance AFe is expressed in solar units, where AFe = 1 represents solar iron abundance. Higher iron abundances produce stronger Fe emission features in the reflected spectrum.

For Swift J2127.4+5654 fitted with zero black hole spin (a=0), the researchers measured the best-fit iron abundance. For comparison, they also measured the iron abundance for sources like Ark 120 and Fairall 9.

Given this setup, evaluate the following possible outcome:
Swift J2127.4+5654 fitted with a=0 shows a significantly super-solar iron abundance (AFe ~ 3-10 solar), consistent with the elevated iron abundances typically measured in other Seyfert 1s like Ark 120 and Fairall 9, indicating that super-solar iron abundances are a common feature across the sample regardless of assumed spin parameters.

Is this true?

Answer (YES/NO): NO